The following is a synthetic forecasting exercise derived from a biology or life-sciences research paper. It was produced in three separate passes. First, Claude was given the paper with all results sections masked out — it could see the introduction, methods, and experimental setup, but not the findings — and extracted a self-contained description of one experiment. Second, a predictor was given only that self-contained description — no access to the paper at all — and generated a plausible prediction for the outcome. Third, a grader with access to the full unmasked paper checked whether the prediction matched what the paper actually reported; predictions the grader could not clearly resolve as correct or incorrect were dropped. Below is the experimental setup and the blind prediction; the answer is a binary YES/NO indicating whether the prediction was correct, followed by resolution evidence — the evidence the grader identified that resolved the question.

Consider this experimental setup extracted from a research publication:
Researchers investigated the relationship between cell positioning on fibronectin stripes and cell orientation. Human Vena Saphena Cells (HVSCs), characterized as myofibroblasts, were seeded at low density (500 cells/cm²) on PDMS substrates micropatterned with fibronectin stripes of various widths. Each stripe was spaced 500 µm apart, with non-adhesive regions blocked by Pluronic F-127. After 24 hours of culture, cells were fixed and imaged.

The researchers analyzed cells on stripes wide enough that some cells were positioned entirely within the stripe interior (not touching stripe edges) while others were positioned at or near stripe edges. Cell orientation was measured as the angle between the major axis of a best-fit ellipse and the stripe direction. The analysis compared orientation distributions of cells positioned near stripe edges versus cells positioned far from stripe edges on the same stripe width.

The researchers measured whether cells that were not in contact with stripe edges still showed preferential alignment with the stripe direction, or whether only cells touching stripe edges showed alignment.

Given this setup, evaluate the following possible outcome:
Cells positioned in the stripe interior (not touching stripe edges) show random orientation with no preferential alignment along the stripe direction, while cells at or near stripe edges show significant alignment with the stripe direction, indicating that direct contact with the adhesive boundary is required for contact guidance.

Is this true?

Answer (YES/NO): YES